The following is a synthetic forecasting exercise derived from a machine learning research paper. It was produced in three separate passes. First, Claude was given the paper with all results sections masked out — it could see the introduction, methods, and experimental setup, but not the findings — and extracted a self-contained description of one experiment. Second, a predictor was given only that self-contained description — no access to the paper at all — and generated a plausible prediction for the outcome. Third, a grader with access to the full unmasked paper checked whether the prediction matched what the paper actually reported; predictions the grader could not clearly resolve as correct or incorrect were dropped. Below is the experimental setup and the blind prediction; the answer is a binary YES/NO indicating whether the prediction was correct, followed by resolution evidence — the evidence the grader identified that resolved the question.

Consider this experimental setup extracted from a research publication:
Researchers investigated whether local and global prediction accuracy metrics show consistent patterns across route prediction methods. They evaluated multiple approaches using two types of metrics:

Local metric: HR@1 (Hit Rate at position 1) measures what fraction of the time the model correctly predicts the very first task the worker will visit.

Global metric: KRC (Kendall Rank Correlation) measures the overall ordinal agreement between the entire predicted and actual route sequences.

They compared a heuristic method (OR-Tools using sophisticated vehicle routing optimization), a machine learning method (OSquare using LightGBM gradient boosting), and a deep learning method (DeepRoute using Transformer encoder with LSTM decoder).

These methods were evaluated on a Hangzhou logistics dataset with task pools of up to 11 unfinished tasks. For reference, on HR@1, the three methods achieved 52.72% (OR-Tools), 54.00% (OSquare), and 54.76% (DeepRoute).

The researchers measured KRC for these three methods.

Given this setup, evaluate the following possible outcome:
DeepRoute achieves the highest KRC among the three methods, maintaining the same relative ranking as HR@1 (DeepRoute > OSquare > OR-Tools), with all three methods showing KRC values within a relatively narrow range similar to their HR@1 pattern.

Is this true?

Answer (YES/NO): NO